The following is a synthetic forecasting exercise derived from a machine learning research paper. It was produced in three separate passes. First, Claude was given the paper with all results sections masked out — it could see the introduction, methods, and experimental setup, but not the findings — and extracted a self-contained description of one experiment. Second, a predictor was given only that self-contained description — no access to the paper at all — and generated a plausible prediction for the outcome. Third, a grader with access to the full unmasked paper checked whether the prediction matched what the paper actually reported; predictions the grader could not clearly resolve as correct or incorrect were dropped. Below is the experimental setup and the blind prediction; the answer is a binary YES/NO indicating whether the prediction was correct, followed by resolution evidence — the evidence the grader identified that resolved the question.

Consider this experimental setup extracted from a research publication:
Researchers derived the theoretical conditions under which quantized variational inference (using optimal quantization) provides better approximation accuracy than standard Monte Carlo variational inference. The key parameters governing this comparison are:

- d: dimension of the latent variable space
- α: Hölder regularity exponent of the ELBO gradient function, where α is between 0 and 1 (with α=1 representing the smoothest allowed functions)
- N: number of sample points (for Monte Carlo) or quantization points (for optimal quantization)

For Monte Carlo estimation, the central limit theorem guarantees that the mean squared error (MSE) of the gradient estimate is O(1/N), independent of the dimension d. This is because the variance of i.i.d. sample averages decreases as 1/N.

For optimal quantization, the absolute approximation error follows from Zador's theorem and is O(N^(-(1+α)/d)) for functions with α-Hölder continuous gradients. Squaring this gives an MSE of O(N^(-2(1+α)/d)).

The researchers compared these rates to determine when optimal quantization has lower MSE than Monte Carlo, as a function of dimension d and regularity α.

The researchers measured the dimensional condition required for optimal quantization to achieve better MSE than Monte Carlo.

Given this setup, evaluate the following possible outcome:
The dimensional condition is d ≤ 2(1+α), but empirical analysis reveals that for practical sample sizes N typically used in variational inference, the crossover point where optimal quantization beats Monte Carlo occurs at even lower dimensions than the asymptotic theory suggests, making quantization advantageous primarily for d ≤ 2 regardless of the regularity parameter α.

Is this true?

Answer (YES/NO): NO